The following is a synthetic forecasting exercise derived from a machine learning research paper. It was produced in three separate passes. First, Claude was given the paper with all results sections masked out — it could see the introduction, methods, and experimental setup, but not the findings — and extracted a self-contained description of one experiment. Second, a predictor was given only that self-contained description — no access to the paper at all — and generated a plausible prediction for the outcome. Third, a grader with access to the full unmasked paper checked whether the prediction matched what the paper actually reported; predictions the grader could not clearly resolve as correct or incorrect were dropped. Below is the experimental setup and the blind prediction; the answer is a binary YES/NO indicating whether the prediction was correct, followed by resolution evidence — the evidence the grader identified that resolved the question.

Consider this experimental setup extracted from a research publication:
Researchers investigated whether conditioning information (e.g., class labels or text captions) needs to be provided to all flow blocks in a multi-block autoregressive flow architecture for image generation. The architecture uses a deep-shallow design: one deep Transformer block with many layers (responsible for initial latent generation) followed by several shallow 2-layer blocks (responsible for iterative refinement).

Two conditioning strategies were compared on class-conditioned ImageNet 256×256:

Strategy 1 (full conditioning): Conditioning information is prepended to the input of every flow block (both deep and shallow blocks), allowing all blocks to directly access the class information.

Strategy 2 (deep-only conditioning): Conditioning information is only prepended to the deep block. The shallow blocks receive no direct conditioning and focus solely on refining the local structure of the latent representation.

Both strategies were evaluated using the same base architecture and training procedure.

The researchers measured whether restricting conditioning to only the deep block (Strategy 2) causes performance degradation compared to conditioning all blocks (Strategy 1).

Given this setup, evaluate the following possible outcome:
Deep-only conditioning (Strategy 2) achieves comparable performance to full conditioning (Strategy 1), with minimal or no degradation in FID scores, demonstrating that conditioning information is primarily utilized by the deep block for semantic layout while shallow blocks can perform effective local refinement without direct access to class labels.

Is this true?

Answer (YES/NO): YES